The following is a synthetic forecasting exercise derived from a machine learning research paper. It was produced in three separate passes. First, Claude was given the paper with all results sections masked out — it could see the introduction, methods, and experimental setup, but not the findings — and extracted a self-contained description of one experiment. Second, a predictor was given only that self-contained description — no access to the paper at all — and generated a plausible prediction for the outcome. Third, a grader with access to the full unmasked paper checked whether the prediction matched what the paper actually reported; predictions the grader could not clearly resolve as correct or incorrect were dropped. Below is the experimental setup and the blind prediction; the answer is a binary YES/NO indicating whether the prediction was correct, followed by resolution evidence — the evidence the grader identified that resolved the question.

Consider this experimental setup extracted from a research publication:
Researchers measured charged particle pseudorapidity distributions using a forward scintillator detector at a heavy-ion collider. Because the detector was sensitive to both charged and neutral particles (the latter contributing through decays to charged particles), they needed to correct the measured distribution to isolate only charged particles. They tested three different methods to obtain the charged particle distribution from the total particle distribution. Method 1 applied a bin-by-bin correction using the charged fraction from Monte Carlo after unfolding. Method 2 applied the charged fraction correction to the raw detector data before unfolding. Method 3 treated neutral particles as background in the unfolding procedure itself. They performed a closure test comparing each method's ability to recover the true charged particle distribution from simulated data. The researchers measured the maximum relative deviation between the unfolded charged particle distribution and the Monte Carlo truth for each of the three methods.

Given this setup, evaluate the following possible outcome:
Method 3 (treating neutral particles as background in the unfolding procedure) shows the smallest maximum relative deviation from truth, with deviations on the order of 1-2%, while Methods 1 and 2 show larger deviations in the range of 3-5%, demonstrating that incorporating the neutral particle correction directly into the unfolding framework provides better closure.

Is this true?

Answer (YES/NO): NO